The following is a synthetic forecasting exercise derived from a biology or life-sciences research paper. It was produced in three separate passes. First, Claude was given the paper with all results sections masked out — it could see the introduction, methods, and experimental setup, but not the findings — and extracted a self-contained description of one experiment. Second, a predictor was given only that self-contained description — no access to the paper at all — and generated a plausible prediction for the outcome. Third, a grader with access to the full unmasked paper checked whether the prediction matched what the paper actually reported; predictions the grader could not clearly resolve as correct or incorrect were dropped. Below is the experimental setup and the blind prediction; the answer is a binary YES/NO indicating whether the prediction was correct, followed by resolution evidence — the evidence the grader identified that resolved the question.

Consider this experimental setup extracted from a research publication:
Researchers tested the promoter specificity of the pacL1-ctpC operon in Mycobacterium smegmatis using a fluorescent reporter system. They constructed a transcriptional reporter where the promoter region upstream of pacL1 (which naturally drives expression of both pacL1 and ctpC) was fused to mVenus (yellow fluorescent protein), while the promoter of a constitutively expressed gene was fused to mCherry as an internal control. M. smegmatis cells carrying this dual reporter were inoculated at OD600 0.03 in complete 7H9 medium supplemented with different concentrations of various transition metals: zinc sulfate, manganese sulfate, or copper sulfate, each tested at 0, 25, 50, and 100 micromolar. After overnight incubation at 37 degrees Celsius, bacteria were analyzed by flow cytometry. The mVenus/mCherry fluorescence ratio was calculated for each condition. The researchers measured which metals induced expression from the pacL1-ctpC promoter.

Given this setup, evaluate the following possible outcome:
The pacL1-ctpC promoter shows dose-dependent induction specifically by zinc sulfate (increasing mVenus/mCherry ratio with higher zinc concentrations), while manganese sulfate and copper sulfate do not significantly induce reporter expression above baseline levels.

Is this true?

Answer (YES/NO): YES